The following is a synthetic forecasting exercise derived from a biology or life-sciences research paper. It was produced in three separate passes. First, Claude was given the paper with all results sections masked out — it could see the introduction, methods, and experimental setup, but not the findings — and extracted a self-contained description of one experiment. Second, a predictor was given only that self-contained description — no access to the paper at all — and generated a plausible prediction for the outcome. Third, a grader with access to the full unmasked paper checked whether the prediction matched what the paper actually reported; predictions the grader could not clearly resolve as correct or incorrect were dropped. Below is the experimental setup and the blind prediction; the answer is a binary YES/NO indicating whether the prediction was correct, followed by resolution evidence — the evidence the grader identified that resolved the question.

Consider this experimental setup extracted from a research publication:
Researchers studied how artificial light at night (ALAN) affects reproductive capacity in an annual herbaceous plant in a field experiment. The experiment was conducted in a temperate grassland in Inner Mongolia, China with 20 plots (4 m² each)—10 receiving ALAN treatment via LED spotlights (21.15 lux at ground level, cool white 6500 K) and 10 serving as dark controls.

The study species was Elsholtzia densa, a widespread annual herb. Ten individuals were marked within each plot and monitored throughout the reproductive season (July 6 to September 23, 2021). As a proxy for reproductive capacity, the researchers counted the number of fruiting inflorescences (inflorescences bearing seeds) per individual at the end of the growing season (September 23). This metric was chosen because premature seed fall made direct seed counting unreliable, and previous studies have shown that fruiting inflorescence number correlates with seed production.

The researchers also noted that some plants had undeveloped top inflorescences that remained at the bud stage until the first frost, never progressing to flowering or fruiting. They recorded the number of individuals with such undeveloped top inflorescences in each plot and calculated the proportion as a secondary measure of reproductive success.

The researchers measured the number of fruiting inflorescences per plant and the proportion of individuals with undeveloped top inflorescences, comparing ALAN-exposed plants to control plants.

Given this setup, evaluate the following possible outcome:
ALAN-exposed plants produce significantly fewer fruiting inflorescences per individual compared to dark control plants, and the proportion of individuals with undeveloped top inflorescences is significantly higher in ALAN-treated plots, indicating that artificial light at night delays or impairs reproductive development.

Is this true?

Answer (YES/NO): NO